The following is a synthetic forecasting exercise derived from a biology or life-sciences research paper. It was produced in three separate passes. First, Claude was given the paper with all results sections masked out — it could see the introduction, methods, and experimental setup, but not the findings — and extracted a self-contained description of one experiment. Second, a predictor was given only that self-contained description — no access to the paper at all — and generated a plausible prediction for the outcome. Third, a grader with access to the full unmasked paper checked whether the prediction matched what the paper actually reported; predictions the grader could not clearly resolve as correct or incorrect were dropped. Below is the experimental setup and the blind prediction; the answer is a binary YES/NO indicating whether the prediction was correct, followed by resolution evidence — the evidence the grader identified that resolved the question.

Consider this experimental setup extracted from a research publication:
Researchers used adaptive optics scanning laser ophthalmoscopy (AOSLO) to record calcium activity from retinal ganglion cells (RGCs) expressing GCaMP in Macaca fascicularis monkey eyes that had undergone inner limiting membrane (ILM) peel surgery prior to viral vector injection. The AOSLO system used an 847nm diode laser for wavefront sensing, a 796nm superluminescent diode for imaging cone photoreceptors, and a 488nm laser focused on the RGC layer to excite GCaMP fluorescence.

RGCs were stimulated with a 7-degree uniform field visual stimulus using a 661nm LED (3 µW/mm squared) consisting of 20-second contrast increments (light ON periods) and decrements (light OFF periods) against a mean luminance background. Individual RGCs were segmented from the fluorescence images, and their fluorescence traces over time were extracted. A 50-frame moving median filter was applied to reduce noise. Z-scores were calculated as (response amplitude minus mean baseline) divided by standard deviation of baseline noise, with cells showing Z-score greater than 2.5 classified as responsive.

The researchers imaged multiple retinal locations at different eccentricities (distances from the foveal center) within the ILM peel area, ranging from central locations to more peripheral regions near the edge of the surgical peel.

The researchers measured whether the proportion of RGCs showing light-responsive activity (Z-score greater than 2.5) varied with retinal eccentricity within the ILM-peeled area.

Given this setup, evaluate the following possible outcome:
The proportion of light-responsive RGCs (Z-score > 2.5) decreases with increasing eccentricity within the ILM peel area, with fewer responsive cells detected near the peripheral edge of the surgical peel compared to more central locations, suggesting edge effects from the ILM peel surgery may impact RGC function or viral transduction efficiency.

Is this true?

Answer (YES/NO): NO